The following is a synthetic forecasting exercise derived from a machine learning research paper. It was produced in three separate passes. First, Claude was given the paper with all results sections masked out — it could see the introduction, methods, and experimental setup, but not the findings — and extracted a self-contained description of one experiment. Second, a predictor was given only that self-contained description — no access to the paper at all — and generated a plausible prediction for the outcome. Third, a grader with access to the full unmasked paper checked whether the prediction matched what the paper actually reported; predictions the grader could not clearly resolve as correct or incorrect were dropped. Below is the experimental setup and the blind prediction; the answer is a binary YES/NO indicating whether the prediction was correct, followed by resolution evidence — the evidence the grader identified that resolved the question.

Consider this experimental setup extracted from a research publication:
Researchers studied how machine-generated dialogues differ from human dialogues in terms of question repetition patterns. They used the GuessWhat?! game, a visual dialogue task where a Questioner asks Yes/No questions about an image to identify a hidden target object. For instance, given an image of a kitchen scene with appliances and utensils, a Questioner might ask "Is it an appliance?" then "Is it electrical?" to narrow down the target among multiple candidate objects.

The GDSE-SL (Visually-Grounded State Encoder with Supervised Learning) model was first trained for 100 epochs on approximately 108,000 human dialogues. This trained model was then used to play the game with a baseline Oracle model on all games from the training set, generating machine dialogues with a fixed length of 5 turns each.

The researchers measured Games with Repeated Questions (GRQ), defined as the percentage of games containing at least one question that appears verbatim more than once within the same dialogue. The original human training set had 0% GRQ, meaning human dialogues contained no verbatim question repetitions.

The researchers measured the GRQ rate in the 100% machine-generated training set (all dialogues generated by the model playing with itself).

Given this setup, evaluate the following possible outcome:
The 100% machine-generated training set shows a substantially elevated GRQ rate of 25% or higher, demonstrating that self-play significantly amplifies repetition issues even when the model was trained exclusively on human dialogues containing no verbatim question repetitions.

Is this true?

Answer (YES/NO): NO